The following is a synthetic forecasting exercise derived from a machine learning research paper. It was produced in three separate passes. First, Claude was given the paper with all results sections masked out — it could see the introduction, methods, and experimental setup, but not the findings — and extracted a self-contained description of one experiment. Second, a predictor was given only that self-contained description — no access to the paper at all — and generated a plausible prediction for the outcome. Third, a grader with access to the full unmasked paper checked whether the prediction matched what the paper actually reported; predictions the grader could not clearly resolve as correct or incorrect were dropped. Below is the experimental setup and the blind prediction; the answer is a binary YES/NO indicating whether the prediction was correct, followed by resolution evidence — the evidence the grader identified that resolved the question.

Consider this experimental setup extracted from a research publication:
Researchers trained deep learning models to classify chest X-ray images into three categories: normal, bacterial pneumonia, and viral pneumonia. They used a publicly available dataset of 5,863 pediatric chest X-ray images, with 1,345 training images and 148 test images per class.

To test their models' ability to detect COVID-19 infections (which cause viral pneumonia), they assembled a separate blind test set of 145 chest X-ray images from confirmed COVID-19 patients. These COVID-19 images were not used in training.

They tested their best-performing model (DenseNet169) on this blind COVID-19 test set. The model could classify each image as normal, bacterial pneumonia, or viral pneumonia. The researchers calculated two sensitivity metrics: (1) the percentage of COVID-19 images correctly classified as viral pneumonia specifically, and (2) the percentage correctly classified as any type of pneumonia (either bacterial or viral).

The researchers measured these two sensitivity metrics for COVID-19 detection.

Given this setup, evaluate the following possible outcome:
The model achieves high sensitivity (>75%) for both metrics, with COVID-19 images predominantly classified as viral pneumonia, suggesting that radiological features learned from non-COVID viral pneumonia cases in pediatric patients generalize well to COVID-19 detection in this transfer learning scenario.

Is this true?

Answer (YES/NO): NO